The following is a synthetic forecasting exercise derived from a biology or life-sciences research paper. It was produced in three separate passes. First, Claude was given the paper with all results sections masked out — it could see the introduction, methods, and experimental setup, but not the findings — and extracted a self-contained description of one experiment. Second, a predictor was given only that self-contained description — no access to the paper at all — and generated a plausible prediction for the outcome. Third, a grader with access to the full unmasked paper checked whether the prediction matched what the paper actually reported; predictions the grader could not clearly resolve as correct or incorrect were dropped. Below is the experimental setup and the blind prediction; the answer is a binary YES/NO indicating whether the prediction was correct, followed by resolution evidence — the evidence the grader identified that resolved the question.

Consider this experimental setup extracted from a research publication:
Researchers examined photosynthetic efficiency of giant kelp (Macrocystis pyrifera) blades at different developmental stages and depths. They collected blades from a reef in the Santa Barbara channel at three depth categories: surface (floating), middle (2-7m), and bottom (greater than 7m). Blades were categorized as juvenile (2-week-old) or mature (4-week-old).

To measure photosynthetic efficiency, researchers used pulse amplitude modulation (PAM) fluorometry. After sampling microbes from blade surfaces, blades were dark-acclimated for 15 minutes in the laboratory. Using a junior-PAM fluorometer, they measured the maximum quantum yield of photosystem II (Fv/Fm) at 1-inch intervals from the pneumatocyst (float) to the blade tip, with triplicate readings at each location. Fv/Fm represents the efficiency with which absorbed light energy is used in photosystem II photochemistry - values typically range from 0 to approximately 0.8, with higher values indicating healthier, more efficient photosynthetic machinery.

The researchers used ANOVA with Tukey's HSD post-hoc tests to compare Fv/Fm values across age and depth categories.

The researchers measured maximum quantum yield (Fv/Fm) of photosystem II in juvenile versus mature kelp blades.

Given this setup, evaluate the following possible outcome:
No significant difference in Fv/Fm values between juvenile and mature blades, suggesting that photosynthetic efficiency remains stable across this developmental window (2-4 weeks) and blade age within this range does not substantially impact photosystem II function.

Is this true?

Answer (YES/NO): NO